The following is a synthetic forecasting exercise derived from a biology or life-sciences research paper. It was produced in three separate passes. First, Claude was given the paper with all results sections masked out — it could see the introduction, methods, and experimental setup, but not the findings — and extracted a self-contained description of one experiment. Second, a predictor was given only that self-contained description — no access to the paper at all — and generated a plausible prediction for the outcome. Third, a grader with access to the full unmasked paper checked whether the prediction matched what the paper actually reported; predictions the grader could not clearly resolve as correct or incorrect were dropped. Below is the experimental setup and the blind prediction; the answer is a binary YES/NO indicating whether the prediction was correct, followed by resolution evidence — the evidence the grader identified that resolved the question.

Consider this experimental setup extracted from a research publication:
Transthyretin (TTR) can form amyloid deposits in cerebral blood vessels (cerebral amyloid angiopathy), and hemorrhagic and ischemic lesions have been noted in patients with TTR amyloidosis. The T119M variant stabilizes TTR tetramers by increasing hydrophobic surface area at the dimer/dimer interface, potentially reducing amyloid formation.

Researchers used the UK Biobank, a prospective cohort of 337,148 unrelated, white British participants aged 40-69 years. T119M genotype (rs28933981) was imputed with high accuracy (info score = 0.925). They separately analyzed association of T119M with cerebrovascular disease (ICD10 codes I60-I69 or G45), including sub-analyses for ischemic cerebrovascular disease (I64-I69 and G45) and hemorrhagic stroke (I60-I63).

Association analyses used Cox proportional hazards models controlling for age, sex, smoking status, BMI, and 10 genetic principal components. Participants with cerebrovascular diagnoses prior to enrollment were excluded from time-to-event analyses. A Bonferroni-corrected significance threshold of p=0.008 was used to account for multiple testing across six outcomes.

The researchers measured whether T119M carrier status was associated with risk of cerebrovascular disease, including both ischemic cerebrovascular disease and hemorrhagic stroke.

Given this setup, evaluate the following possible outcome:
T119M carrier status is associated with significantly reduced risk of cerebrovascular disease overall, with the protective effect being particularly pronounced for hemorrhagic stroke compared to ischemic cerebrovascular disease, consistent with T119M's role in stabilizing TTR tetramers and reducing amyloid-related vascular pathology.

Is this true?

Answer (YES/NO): NO